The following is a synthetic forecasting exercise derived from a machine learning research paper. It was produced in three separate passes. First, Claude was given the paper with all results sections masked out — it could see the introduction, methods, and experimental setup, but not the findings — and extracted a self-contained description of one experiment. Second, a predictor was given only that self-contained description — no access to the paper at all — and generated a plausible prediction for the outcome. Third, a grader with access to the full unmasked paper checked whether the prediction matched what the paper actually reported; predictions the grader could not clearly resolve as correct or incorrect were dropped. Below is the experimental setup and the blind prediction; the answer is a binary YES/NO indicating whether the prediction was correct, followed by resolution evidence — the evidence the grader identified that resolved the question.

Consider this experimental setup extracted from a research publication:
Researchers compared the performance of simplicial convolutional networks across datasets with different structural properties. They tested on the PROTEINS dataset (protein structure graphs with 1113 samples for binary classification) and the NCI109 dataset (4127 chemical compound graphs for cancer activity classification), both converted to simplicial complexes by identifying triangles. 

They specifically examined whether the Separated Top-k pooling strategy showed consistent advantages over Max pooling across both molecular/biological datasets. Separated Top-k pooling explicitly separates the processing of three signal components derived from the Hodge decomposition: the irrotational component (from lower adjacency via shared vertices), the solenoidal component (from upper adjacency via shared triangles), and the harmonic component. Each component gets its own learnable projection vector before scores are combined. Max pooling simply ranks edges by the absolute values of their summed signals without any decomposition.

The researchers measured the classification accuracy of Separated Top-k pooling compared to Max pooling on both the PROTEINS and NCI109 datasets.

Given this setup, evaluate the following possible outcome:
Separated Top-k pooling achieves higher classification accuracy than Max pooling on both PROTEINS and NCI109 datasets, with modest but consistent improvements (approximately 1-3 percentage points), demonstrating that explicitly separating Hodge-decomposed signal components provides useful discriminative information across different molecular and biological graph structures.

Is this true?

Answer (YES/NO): NO